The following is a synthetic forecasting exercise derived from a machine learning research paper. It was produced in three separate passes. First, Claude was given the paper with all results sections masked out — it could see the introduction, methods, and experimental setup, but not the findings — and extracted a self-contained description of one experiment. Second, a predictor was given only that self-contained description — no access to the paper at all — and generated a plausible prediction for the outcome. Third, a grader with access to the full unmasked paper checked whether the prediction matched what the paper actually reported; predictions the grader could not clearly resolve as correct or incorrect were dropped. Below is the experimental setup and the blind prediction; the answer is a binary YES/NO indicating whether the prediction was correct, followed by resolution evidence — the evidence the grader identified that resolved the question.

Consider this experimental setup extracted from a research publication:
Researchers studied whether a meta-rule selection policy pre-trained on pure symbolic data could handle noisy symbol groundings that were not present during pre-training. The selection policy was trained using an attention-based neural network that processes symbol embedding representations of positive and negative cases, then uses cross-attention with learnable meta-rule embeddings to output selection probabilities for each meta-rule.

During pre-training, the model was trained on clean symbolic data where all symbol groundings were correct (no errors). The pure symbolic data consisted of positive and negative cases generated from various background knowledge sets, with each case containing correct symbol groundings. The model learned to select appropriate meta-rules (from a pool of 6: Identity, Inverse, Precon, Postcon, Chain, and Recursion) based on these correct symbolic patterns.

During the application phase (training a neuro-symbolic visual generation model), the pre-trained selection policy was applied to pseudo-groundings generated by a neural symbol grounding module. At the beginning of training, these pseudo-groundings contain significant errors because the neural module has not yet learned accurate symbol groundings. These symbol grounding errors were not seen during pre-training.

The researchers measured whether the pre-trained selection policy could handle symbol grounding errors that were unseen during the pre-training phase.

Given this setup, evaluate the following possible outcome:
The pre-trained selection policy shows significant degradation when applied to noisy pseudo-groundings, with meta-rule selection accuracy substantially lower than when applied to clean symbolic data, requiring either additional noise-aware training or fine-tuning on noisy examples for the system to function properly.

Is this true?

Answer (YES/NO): NO